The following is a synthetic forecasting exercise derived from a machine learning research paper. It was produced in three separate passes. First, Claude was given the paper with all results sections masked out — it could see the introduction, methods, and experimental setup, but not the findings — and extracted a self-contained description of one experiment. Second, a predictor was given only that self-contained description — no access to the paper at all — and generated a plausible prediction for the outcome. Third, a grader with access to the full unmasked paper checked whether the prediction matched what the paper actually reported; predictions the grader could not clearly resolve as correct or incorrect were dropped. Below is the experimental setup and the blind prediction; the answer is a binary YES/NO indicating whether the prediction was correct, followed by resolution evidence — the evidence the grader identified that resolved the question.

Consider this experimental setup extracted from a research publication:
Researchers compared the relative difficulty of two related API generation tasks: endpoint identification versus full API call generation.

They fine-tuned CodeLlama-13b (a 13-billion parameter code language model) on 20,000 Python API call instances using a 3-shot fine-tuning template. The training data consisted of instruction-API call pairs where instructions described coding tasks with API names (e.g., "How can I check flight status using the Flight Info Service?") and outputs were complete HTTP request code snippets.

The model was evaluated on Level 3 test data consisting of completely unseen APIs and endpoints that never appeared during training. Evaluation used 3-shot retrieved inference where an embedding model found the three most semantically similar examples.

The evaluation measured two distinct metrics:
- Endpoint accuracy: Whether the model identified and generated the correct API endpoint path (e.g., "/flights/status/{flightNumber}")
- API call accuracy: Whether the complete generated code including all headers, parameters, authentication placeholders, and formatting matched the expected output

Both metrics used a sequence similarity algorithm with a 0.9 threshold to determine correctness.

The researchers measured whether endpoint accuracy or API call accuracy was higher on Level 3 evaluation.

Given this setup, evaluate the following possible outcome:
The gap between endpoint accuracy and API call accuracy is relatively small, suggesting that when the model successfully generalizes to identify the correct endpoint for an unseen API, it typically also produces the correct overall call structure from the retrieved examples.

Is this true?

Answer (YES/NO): NO